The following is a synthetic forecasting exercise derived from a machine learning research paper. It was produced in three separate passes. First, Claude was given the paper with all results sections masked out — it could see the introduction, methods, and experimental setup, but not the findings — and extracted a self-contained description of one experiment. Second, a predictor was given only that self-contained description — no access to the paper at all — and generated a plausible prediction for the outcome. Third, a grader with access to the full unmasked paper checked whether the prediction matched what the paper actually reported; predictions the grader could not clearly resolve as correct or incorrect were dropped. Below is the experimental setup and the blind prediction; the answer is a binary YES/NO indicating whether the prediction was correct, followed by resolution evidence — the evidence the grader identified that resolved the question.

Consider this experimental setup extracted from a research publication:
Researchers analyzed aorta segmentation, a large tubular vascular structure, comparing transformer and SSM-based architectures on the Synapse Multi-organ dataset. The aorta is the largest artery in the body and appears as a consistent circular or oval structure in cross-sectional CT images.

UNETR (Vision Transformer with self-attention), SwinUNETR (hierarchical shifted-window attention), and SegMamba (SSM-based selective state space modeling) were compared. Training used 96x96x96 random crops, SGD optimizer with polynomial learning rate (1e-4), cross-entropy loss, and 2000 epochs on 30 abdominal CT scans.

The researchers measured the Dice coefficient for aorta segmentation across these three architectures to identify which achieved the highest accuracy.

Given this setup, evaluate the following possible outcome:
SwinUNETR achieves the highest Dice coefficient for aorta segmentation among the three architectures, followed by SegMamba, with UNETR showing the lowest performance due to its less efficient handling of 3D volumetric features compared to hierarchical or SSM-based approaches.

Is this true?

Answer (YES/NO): YES